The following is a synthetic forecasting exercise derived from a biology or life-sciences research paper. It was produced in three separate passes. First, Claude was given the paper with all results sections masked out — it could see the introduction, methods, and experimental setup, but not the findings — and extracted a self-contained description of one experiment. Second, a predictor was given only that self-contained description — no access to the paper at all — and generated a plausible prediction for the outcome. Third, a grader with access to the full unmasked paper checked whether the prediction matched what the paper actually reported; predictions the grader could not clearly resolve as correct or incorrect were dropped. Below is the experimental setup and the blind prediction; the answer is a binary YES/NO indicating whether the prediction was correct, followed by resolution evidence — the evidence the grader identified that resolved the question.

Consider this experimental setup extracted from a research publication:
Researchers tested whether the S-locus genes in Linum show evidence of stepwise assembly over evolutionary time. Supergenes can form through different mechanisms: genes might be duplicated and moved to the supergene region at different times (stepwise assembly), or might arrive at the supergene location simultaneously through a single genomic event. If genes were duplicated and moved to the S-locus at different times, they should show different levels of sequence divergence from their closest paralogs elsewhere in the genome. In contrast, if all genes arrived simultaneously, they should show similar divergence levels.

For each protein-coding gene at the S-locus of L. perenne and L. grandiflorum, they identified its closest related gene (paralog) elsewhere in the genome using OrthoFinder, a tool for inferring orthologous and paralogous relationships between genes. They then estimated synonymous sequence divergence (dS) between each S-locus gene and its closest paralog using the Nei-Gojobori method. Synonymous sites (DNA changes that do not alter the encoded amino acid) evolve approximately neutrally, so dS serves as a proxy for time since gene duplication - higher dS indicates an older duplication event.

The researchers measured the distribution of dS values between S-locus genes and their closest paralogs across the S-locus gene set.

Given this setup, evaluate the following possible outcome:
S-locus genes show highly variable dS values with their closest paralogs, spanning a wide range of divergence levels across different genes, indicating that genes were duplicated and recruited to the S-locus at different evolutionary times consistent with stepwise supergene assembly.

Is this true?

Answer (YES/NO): YES